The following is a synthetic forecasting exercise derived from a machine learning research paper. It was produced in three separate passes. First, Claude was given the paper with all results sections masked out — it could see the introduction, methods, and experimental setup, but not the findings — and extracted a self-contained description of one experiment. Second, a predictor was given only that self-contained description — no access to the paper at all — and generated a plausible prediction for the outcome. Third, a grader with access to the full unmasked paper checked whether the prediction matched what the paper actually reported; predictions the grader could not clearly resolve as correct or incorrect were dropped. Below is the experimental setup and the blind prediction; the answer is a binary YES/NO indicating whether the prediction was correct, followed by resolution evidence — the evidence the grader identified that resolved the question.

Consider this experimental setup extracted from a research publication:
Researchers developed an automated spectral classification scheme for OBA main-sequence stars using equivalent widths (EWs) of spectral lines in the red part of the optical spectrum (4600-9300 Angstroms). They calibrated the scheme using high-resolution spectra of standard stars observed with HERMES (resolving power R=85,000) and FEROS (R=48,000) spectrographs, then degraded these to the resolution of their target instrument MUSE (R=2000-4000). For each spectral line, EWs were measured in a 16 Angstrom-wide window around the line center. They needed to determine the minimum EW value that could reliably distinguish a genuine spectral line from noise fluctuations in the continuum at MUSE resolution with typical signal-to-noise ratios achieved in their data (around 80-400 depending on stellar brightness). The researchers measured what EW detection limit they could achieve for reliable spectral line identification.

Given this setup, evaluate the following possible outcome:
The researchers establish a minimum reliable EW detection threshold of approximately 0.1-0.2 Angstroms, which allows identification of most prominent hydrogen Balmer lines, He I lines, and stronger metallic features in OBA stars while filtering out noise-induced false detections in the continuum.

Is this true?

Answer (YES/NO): YES